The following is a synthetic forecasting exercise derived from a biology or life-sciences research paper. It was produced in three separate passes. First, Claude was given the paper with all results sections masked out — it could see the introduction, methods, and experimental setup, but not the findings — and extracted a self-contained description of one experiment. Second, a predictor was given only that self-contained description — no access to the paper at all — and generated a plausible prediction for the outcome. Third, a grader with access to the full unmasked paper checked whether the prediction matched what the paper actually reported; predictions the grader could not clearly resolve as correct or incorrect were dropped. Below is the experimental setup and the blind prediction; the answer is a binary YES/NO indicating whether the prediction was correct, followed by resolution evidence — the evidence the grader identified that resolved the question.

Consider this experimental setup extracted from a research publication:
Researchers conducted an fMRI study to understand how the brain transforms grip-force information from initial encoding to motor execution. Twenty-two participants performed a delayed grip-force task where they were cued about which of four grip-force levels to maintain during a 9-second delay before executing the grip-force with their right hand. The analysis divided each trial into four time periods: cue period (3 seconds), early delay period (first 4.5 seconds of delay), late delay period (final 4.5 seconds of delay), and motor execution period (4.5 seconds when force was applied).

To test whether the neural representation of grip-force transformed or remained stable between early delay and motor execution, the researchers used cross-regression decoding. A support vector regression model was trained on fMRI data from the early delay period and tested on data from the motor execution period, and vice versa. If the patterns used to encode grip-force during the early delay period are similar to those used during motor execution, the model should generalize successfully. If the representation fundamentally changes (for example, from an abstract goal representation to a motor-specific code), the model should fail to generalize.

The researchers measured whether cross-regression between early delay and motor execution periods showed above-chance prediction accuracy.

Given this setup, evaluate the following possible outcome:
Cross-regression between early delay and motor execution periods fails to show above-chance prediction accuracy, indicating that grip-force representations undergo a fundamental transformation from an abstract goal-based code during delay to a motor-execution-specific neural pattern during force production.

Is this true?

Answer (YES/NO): YES